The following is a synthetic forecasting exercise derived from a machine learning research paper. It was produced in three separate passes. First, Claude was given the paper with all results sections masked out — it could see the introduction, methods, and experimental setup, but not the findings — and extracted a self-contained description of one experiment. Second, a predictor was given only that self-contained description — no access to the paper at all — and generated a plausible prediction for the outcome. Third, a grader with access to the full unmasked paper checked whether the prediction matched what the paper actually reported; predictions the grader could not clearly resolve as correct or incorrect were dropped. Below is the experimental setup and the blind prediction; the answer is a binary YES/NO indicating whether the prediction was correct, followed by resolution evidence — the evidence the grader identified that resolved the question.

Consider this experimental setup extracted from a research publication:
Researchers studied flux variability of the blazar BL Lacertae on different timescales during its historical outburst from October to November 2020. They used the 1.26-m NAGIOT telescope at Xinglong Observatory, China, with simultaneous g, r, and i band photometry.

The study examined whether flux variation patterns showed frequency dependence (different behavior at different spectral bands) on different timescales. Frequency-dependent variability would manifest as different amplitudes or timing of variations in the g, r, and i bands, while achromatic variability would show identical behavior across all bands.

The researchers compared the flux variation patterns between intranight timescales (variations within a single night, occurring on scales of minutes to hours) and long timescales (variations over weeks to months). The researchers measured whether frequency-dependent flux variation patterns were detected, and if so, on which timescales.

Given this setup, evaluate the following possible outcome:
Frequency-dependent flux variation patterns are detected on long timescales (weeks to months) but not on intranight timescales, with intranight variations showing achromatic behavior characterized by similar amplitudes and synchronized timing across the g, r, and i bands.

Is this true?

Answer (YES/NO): YES